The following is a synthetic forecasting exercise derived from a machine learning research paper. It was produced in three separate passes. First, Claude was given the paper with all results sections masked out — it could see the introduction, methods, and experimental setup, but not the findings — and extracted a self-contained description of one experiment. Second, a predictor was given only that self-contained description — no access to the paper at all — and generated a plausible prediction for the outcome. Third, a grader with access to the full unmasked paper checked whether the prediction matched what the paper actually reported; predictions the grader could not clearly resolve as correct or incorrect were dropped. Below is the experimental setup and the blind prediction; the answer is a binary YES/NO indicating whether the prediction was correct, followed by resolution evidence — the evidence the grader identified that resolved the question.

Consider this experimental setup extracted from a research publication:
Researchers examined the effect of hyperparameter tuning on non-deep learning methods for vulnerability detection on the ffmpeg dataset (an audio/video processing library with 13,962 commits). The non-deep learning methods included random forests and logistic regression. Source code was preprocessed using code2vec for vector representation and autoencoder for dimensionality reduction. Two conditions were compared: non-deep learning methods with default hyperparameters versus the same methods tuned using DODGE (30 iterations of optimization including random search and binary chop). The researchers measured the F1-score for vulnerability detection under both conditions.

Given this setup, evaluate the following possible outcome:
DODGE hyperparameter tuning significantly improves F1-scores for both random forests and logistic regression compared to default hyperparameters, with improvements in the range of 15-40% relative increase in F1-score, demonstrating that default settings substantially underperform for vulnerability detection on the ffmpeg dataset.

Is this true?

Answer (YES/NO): NO